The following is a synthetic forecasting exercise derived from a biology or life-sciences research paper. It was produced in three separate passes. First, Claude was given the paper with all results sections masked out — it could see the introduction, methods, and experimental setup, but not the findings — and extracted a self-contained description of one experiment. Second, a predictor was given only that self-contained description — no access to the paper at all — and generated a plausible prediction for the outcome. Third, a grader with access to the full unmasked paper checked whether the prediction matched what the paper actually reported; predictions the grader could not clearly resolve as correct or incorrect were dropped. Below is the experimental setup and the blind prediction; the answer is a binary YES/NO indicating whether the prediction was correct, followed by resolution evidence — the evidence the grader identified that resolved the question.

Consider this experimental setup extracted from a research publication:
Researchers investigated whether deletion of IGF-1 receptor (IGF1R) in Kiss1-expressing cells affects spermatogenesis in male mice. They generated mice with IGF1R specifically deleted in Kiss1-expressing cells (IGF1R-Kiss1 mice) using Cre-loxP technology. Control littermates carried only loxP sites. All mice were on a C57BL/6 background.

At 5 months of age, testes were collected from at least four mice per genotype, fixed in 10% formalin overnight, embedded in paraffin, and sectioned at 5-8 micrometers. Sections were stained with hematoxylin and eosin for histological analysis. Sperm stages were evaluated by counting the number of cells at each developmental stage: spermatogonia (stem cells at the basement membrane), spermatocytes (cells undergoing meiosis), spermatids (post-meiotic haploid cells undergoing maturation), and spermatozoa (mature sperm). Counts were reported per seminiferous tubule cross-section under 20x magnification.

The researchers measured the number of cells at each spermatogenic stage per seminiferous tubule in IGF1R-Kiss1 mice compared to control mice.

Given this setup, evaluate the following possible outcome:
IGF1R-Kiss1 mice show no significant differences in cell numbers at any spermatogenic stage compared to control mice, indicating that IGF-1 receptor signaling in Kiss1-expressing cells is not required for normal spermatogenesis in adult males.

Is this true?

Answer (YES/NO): NO